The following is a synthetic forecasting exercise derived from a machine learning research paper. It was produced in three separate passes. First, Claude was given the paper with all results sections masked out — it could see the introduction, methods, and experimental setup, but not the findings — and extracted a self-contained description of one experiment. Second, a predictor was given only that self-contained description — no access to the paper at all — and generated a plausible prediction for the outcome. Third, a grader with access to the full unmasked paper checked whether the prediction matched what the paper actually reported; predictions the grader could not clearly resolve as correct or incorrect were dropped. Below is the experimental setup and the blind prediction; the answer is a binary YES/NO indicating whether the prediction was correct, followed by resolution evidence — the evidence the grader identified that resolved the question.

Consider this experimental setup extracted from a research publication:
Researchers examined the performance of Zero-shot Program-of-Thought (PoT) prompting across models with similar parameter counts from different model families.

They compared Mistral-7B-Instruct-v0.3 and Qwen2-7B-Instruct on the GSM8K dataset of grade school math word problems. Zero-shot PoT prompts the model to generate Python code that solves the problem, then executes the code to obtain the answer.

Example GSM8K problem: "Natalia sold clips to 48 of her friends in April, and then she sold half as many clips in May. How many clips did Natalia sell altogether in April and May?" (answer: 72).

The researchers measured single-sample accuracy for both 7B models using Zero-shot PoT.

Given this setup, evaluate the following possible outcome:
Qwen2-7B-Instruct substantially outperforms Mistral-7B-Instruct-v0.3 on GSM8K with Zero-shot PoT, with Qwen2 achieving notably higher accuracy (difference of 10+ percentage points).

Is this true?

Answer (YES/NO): YES